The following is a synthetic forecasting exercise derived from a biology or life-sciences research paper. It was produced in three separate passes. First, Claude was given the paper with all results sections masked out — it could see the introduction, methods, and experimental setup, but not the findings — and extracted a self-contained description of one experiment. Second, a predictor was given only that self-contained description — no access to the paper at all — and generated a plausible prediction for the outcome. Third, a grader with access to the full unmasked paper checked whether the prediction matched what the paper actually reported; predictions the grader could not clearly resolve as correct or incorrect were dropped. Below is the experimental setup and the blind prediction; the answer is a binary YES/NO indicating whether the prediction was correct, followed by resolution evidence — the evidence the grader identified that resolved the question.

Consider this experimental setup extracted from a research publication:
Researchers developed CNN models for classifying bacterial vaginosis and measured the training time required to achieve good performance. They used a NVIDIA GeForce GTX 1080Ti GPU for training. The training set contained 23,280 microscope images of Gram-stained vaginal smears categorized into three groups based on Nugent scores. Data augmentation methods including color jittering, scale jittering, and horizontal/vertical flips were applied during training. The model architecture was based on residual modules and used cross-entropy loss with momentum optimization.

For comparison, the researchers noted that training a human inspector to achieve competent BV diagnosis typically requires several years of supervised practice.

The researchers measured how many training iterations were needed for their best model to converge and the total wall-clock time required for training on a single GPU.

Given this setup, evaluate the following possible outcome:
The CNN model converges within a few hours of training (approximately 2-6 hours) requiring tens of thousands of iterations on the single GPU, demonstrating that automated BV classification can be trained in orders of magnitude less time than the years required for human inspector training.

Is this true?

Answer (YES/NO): NO